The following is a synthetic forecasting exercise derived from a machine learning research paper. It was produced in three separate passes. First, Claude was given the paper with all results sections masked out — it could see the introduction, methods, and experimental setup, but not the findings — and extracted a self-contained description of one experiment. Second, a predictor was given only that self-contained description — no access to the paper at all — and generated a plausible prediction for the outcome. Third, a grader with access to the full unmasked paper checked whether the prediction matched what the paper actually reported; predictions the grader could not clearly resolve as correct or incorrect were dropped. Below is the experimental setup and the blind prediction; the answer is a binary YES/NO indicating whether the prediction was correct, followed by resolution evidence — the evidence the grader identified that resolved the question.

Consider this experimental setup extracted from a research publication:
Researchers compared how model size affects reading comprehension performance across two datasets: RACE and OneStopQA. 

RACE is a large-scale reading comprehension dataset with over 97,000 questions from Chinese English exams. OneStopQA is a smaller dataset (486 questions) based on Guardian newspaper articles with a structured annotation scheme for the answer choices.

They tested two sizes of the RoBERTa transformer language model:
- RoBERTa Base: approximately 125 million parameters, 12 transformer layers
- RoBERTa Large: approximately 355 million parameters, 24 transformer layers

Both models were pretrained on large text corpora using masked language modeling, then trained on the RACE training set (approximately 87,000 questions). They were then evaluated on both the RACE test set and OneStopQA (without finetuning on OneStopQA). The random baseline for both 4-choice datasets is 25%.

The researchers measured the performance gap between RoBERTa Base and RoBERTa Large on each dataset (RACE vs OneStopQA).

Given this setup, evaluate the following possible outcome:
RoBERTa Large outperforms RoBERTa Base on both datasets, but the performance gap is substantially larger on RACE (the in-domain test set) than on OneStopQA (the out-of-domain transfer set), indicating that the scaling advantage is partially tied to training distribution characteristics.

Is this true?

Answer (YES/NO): NO